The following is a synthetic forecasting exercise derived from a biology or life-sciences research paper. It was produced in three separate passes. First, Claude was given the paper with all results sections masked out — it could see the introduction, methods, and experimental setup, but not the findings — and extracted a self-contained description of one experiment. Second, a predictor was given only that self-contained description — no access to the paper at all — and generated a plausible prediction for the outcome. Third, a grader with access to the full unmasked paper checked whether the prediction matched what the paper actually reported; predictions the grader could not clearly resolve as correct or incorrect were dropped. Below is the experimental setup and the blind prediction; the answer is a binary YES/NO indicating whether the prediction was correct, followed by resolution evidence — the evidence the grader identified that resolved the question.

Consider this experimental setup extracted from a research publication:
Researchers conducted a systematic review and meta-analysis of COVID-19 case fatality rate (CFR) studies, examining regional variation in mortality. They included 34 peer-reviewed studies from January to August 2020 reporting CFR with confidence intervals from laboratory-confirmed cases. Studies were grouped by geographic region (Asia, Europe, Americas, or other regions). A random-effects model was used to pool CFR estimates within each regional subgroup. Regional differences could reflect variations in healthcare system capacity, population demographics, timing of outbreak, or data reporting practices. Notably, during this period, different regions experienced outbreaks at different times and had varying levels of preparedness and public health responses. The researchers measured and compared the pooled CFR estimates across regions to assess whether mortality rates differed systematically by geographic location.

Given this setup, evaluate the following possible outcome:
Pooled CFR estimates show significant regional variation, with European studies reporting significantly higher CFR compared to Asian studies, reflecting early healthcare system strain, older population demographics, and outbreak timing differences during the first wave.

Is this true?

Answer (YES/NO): NO